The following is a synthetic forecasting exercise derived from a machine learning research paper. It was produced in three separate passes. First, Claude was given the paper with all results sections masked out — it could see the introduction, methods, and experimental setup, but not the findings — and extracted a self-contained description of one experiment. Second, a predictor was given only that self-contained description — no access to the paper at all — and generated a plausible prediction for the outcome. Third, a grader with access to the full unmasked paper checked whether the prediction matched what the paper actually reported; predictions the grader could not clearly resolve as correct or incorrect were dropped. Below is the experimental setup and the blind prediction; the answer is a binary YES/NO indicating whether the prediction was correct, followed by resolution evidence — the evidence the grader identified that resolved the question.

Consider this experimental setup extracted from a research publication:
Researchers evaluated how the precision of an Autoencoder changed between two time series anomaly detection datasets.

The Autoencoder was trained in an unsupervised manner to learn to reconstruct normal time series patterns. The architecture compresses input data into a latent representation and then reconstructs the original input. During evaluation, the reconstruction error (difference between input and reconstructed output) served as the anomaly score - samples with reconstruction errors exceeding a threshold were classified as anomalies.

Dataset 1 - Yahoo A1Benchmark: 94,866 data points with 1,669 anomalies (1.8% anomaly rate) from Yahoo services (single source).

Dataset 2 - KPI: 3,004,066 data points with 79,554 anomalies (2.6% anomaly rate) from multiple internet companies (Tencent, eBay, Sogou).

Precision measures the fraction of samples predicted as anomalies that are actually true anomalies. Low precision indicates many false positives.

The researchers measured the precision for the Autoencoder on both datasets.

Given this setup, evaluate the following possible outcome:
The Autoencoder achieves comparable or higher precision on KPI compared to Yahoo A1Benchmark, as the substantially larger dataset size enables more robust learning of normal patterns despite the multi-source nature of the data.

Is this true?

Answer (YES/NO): YES